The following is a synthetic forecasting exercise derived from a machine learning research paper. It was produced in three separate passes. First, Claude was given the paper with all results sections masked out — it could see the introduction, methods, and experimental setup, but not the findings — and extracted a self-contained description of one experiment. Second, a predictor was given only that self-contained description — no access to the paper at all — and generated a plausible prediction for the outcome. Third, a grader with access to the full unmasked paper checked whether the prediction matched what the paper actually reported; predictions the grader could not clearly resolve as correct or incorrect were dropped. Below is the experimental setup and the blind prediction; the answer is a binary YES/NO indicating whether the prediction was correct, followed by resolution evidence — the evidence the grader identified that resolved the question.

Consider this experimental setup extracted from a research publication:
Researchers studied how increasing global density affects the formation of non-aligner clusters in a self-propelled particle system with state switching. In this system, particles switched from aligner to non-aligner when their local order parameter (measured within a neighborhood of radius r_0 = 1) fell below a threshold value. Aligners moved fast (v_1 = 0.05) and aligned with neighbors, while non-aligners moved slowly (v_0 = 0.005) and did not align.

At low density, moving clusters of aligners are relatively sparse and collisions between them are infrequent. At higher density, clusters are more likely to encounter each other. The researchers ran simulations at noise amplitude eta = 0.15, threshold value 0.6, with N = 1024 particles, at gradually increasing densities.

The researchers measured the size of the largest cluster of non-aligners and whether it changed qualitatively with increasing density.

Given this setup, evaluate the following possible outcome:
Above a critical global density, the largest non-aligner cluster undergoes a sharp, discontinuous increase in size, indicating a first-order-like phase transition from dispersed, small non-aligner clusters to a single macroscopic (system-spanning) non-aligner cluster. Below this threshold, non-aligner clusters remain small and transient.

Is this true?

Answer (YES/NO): NO